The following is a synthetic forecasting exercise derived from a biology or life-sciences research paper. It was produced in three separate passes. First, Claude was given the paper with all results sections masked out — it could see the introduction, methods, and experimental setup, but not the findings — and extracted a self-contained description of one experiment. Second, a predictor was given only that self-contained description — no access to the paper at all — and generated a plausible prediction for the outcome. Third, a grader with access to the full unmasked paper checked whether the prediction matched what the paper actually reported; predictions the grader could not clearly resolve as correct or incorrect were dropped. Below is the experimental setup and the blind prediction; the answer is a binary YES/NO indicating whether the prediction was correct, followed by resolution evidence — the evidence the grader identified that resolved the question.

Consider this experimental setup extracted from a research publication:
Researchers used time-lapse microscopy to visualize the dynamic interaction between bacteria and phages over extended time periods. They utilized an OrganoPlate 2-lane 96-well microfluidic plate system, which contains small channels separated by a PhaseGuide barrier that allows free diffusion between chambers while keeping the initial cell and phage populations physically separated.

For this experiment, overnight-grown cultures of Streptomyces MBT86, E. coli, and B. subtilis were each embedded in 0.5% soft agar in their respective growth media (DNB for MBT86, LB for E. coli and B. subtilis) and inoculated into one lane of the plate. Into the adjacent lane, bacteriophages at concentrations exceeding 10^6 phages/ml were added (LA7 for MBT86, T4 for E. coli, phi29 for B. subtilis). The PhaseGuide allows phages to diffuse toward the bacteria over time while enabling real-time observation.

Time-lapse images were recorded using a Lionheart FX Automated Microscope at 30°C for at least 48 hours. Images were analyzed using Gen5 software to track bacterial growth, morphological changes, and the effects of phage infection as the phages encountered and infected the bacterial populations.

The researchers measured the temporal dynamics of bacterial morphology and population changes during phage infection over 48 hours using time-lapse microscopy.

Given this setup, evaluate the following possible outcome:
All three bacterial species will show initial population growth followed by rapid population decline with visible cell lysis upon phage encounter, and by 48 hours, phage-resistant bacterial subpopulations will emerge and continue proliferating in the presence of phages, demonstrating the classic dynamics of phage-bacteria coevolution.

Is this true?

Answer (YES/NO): NO